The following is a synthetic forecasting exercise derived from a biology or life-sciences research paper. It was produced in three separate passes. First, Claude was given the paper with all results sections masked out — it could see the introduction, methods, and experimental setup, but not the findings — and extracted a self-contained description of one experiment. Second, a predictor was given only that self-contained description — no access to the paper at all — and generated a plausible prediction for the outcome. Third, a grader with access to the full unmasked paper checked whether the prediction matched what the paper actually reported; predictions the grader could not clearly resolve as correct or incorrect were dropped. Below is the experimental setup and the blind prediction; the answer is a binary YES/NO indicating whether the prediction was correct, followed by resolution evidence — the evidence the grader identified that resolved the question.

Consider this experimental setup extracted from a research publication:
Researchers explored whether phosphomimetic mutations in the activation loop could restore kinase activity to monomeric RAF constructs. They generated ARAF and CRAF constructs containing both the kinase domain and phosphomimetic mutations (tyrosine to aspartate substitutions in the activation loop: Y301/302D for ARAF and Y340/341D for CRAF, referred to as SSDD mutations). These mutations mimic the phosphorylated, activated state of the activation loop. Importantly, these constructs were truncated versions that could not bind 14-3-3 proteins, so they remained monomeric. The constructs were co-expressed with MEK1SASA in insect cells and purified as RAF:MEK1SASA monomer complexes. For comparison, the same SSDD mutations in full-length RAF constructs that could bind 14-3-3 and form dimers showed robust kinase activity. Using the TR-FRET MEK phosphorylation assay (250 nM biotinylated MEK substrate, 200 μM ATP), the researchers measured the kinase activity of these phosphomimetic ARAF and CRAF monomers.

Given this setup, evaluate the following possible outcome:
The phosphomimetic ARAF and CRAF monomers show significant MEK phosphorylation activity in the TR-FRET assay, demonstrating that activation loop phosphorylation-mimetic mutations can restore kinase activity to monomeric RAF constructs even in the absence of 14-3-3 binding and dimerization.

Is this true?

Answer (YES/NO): NO